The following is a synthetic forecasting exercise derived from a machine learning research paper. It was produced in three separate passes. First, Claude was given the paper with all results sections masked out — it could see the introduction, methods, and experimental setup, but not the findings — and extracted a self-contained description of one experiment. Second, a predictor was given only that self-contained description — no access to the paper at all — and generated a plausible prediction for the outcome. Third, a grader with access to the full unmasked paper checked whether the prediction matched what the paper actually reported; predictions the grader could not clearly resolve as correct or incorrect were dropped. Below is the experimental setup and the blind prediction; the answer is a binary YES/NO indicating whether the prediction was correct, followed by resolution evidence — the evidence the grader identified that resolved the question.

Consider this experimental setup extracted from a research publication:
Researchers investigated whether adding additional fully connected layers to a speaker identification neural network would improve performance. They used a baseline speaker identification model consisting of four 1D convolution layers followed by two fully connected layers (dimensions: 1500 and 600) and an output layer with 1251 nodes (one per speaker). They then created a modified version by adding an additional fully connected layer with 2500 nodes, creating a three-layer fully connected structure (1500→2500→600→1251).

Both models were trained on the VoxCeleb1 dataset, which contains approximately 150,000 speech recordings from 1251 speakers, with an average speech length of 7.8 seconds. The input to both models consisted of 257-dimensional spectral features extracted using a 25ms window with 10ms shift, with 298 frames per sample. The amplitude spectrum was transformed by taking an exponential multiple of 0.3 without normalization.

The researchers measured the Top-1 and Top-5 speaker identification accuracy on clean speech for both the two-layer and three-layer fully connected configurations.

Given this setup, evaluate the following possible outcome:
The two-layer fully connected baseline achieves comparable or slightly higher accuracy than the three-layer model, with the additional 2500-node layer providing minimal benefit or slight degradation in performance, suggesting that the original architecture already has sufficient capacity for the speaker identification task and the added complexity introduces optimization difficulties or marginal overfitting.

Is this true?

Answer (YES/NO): YES